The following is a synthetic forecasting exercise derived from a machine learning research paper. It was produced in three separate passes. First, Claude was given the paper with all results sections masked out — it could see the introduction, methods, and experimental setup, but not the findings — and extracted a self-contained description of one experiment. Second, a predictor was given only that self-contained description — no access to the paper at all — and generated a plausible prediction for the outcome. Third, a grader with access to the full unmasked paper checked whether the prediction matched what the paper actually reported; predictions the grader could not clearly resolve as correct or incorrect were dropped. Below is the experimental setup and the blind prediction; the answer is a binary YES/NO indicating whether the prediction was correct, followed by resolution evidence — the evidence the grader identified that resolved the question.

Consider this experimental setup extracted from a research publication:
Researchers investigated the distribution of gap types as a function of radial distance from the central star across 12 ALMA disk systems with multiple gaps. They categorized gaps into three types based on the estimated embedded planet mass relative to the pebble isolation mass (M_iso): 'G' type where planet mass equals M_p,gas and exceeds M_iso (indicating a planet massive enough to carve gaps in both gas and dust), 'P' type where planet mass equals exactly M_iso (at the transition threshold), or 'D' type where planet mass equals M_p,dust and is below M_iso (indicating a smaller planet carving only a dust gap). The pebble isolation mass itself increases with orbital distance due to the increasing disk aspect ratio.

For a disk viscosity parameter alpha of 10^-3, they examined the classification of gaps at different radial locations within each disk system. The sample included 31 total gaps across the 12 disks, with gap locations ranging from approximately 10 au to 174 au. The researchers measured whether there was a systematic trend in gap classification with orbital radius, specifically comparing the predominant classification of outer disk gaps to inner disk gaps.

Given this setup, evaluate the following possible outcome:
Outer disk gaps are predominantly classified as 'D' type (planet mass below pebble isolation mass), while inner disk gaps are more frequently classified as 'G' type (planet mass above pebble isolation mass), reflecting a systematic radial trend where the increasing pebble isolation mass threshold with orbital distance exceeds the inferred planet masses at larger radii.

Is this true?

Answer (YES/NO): YES